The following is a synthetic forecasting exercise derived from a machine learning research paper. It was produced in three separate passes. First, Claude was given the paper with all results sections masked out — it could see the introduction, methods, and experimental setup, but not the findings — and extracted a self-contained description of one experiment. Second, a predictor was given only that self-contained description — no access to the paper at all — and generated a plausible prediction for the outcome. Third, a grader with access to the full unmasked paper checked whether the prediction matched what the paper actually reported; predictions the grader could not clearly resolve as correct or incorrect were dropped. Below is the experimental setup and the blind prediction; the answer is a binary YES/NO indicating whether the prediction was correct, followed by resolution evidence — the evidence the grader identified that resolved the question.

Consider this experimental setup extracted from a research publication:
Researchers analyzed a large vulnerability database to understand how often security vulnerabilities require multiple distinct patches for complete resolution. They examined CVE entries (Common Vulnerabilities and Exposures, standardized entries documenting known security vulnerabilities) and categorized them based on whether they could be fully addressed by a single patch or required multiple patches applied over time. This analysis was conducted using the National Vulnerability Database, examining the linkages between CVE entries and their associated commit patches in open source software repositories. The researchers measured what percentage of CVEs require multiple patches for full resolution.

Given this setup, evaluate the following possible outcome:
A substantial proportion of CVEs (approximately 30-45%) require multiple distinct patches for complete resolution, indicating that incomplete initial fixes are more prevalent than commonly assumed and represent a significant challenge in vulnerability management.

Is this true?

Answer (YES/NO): NO